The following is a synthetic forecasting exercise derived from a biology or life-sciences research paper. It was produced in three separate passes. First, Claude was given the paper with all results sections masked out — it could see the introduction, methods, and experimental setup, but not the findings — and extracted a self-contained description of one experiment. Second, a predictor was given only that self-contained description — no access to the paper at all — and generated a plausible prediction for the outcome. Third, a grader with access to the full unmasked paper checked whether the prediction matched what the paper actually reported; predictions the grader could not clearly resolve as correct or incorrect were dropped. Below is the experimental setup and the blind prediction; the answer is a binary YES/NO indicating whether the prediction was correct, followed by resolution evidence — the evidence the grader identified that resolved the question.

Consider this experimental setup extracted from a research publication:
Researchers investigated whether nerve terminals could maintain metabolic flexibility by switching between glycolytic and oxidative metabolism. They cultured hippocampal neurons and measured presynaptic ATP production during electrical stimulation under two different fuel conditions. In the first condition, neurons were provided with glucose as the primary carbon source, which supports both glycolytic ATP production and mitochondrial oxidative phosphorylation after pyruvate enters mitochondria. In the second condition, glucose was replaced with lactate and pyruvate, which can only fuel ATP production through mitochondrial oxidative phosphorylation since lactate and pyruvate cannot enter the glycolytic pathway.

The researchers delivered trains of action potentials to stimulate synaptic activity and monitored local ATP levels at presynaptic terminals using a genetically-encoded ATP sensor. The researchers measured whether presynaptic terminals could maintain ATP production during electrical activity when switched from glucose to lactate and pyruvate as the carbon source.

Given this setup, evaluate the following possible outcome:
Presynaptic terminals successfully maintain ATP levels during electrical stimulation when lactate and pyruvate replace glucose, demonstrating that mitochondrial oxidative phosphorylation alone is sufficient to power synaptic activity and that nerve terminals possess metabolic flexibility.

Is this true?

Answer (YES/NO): YES